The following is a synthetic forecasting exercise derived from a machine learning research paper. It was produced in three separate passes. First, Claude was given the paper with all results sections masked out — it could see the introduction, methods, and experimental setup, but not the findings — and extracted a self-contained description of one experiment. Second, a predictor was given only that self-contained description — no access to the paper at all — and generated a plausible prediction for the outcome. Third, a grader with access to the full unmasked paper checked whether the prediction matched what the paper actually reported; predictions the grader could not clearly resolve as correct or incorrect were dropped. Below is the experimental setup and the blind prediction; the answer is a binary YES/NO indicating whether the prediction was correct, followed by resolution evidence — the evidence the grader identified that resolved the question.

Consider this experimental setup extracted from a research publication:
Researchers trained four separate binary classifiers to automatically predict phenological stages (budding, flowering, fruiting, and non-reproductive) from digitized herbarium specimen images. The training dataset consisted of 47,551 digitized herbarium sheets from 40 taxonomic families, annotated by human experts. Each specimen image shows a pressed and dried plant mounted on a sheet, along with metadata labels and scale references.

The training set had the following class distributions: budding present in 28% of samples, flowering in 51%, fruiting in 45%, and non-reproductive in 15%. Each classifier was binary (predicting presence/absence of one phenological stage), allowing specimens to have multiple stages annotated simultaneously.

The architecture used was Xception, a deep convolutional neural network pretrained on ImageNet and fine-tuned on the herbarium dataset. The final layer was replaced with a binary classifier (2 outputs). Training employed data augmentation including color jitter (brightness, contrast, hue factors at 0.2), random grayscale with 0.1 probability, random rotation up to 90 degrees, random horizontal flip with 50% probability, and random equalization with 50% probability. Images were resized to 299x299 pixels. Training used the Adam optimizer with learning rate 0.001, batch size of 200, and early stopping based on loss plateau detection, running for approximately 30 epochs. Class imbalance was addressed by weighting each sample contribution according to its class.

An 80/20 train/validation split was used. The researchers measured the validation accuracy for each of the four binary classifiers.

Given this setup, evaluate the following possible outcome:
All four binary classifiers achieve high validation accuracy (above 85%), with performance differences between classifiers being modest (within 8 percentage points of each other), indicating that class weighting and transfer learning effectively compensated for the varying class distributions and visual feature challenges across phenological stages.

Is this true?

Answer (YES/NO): NO